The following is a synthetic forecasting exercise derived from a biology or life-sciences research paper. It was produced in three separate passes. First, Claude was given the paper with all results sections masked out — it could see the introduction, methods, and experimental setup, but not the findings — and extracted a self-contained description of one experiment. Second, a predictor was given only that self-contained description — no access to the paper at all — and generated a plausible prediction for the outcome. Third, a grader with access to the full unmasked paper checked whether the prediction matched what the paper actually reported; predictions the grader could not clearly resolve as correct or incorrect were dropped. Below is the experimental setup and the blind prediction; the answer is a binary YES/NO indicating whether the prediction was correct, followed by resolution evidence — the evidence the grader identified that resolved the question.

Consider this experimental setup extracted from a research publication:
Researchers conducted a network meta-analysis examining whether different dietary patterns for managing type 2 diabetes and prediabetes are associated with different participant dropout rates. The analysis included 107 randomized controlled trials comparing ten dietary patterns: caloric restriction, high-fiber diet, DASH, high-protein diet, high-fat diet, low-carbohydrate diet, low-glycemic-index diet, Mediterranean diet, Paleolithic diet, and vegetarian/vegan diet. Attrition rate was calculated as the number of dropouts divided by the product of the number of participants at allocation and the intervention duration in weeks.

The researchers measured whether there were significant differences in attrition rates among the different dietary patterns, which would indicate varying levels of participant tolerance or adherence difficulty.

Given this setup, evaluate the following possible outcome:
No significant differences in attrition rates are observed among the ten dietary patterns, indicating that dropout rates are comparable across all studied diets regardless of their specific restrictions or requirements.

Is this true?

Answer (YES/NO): YES